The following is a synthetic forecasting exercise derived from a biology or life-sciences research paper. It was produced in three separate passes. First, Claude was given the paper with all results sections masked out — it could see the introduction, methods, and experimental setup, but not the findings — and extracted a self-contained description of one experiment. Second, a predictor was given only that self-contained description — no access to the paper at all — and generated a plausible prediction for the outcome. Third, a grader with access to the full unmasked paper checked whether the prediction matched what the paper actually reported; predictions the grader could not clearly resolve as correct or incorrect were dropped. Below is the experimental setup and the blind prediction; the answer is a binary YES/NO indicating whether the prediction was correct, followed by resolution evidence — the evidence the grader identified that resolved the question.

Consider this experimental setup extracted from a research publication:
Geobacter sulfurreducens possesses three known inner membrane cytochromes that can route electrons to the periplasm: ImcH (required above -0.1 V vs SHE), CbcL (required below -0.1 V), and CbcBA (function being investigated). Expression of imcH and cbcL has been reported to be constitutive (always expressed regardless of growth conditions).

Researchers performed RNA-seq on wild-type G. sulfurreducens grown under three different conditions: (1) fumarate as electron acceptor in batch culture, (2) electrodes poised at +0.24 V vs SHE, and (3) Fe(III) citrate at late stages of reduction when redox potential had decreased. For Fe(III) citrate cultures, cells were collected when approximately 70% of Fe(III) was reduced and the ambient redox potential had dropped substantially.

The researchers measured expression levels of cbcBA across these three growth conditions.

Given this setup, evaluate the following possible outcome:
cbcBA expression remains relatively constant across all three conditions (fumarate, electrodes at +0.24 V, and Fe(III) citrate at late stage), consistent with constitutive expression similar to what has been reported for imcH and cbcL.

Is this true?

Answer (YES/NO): NO